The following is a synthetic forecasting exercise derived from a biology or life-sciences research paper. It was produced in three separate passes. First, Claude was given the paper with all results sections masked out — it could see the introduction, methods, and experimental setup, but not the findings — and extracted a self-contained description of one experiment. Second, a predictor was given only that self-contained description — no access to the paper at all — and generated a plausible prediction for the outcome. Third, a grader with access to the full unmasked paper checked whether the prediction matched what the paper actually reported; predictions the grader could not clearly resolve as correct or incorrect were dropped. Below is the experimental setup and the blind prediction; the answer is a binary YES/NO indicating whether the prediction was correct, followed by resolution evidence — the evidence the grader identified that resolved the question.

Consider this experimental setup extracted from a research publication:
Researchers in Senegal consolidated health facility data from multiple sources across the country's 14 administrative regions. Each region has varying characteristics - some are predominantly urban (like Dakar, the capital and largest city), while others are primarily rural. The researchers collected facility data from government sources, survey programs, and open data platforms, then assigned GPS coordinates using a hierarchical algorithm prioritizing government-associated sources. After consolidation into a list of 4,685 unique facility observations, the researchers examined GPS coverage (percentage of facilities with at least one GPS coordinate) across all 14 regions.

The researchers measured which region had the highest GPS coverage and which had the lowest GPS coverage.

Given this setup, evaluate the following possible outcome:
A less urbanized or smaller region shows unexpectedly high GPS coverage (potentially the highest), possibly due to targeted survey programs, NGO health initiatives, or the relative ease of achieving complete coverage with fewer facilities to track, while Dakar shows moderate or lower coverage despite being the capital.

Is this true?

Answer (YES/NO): YES